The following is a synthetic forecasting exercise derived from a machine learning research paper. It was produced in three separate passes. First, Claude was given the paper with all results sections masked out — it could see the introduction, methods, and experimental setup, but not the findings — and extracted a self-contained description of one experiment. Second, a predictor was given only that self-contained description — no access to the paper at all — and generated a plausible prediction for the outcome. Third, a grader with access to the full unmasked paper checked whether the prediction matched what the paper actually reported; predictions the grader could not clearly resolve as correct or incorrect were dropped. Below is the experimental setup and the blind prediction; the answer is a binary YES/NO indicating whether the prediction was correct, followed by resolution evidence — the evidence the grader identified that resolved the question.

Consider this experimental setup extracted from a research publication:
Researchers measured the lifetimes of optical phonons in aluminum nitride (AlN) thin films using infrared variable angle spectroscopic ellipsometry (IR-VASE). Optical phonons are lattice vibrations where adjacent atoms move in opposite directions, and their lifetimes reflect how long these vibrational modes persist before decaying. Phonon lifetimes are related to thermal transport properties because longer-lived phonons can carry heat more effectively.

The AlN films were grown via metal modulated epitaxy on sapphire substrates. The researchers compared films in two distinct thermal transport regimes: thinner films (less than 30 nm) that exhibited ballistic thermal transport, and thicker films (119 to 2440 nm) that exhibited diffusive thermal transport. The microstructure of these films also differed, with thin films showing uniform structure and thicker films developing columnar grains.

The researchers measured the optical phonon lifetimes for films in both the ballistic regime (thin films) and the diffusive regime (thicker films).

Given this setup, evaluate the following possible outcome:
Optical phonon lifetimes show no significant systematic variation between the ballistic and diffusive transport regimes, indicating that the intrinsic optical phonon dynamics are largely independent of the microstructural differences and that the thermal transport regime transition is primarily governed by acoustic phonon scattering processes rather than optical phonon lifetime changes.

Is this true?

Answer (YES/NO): NO